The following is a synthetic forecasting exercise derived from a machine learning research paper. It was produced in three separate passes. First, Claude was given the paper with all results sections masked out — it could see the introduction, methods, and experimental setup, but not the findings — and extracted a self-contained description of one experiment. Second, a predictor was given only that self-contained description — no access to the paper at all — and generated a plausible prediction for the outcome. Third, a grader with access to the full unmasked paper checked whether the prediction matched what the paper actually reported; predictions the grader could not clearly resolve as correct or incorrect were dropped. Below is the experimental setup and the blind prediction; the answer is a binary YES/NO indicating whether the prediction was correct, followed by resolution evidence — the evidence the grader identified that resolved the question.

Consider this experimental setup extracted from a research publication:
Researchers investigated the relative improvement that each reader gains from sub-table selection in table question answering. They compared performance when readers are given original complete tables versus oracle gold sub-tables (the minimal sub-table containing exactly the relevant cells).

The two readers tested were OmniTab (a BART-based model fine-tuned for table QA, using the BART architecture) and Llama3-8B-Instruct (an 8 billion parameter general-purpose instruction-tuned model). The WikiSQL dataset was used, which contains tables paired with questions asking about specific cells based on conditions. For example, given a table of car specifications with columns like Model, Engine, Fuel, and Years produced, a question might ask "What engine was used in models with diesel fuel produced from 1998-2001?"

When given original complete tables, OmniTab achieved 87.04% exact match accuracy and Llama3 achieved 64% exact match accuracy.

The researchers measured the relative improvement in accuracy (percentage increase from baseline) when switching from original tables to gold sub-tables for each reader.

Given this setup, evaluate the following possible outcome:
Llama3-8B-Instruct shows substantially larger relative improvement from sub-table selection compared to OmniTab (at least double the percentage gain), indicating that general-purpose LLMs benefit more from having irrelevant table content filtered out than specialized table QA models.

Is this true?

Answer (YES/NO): YES